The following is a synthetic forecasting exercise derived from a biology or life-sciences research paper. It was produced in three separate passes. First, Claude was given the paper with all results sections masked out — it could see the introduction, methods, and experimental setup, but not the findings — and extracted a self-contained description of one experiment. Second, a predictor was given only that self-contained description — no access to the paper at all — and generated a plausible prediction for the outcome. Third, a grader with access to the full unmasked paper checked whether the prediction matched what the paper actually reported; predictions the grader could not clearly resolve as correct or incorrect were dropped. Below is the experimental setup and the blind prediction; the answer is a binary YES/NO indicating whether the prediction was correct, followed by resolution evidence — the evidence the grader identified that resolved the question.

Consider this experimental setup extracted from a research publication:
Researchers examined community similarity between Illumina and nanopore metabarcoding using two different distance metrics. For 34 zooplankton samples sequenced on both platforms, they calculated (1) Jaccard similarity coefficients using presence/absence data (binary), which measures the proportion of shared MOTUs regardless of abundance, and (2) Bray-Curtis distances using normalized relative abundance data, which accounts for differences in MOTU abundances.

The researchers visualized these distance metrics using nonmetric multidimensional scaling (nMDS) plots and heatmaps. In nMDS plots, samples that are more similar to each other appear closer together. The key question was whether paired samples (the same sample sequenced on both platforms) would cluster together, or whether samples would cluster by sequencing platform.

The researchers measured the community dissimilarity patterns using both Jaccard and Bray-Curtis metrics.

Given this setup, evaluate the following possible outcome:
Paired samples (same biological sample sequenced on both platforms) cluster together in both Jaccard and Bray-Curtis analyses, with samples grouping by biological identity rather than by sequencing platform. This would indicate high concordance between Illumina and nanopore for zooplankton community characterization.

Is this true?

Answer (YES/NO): YES